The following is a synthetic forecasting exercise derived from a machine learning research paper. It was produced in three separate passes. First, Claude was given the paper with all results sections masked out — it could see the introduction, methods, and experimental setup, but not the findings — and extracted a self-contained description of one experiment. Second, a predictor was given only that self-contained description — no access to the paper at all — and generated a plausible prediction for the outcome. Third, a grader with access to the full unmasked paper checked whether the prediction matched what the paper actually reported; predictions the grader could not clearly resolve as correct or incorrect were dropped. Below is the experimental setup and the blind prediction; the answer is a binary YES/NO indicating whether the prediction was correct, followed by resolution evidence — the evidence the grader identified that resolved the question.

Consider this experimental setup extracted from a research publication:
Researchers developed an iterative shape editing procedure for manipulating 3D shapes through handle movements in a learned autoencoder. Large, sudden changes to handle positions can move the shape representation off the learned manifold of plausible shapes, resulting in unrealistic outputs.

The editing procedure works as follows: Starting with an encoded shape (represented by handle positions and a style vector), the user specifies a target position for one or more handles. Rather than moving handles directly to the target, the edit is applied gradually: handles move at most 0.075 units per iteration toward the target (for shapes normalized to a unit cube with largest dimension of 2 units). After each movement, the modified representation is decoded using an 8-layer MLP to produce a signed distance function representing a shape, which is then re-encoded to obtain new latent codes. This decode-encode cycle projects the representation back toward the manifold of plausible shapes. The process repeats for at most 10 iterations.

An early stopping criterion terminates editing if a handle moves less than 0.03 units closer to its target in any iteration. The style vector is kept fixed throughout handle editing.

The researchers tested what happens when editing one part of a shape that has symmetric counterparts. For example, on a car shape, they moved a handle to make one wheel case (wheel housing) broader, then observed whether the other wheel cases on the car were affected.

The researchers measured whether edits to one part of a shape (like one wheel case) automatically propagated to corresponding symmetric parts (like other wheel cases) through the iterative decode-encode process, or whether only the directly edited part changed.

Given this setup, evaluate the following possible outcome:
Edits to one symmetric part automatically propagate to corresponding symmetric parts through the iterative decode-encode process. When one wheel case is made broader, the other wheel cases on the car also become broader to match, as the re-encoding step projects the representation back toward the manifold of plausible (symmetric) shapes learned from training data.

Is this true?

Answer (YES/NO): NO